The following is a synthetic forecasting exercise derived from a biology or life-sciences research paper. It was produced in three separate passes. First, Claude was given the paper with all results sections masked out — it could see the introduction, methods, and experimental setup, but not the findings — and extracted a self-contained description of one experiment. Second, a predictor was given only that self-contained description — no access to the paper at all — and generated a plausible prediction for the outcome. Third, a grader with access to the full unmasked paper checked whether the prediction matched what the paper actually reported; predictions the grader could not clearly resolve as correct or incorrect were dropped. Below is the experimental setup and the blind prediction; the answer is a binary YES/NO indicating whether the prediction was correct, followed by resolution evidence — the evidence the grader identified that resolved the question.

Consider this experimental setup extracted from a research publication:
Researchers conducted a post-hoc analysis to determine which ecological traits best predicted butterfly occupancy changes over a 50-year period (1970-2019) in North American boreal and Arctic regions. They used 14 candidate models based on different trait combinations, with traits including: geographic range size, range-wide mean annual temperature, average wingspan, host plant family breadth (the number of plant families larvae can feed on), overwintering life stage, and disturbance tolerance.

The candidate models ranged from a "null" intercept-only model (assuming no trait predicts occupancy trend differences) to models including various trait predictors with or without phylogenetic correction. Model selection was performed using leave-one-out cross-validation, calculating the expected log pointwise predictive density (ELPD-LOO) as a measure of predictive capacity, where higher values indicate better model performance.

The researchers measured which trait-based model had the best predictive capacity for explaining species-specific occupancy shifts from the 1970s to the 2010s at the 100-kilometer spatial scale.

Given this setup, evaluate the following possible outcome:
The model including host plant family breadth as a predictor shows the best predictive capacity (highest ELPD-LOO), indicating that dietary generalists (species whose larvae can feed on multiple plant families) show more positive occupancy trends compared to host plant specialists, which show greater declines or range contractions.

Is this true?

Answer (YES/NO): NO